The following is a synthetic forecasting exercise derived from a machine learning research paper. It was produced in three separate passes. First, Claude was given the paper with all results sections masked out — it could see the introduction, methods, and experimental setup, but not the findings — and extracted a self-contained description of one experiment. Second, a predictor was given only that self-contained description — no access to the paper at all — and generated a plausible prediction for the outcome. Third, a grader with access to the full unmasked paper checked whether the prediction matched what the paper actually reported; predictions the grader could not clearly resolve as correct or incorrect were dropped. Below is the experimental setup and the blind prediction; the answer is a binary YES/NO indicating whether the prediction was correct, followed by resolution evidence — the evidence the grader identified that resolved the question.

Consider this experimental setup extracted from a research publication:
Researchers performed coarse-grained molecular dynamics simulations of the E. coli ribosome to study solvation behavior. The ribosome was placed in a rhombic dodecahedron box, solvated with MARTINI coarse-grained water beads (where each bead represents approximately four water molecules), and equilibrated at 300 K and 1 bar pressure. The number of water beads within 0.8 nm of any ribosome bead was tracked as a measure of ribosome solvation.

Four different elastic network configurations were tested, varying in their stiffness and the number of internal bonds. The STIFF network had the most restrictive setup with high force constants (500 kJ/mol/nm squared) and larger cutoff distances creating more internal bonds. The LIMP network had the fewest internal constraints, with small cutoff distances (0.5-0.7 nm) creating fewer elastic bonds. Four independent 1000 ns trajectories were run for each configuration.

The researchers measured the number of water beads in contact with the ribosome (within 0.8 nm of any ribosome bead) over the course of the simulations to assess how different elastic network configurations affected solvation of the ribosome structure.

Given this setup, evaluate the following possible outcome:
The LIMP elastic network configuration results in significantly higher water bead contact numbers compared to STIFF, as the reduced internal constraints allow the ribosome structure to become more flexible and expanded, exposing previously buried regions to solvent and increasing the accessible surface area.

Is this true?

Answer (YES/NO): NO